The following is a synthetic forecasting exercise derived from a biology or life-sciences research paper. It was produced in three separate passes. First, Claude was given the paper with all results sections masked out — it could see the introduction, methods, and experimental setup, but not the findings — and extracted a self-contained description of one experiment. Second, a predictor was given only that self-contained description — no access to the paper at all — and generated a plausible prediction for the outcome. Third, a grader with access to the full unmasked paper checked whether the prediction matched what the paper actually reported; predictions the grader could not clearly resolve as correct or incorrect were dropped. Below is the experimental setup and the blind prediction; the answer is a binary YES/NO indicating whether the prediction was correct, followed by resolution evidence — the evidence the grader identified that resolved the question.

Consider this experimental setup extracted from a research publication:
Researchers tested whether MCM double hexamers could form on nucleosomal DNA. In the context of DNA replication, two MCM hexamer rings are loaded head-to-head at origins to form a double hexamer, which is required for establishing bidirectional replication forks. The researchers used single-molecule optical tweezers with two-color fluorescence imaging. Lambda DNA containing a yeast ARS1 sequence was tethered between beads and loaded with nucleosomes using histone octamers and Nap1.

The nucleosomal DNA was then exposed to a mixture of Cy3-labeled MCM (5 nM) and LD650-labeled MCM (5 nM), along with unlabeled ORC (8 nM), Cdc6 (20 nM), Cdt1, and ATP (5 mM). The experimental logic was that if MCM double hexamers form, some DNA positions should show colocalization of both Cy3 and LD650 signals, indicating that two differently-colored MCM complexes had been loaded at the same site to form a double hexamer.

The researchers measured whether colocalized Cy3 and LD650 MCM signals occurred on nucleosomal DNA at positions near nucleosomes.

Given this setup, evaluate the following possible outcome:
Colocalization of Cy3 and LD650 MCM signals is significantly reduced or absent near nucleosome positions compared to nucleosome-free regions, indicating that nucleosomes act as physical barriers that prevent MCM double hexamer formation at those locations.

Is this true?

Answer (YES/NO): NO